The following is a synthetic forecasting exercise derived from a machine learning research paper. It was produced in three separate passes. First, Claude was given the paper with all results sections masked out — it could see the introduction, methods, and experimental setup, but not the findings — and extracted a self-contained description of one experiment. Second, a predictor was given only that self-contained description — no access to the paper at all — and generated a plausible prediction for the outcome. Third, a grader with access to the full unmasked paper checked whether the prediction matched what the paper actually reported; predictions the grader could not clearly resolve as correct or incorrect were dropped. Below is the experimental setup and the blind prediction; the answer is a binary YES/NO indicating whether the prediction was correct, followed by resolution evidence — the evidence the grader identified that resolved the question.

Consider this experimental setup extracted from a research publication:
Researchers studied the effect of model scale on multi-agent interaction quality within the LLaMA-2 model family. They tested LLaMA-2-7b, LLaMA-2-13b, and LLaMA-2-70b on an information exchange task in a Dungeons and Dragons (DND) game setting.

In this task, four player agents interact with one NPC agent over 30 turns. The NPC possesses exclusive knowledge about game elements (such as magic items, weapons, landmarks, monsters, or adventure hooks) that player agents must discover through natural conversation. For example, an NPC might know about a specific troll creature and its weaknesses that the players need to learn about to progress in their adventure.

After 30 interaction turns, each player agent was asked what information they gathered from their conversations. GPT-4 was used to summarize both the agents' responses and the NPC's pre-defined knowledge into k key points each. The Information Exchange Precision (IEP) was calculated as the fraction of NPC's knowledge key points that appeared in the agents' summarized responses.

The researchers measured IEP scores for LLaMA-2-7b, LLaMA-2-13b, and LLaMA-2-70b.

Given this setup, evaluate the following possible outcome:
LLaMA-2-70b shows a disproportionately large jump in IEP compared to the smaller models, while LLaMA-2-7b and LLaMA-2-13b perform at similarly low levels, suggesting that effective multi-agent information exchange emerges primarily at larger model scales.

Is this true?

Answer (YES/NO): NO